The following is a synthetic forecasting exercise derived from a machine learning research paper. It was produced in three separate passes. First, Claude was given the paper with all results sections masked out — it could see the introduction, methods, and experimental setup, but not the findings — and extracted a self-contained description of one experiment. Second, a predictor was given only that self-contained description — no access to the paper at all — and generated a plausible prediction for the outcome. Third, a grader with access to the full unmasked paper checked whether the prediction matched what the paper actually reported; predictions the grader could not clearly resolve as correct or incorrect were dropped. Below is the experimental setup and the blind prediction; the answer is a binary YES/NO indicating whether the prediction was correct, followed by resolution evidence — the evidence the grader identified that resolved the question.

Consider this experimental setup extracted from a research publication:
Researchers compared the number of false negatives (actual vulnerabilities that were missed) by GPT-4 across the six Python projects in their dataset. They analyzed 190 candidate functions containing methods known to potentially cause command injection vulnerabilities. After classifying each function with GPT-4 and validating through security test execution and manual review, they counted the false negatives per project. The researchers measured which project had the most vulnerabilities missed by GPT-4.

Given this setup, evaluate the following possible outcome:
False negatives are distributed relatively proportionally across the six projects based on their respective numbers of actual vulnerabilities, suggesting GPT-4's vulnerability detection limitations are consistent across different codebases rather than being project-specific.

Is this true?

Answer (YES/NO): NO